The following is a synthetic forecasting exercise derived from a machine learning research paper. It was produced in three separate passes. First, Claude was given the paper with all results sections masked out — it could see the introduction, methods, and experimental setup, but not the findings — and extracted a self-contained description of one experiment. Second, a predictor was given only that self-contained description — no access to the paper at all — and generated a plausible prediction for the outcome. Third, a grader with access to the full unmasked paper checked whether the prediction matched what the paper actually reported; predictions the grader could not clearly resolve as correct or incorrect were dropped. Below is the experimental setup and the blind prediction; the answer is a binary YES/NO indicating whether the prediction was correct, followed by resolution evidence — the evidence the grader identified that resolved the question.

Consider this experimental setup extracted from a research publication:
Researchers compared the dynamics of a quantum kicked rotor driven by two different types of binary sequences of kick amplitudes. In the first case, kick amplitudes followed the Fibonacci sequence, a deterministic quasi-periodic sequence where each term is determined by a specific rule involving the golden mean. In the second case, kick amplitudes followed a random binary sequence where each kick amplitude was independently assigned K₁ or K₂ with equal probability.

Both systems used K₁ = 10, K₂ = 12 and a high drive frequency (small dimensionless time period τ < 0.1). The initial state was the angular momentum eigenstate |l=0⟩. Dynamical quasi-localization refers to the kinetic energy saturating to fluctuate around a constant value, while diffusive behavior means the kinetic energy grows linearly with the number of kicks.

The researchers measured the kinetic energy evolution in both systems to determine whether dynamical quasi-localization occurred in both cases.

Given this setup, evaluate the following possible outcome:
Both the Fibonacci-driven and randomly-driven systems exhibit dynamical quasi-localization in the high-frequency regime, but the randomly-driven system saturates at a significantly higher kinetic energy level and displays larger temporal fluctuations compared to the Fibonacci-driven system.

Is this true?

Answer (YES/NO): NO